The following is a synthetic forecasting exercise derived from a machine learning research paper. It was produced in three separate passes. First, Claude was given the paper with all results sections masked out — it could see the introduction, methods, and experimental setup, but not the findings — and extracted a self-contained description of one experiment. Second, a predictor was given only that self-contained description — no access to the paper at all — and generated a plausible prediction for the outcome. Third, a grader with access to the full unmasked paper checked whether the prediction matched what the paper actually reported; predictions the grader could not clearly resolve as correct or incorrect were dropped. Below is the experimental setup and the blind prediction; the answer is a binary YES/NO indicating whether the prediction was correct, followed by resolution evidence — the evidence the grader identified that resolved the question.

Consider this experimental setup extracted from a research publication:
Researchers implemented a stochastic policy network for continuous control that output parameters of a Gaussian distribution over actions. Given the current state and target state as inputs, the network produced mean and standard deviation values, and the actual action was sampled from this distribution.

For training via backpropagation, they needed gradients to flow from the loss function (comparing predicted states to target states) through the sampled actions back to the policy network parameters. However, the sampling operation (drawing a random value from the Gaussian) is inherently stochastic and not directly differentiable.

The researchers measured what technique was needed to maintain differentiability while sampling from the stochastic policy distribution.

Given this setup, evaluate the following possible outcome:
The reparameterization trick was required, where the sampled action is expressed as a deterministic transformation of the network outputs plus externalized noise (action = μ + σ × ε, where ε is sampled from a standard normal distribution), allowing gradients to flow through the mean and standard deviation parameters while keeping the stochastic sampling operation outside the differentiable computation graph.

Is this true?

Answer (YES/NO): YES